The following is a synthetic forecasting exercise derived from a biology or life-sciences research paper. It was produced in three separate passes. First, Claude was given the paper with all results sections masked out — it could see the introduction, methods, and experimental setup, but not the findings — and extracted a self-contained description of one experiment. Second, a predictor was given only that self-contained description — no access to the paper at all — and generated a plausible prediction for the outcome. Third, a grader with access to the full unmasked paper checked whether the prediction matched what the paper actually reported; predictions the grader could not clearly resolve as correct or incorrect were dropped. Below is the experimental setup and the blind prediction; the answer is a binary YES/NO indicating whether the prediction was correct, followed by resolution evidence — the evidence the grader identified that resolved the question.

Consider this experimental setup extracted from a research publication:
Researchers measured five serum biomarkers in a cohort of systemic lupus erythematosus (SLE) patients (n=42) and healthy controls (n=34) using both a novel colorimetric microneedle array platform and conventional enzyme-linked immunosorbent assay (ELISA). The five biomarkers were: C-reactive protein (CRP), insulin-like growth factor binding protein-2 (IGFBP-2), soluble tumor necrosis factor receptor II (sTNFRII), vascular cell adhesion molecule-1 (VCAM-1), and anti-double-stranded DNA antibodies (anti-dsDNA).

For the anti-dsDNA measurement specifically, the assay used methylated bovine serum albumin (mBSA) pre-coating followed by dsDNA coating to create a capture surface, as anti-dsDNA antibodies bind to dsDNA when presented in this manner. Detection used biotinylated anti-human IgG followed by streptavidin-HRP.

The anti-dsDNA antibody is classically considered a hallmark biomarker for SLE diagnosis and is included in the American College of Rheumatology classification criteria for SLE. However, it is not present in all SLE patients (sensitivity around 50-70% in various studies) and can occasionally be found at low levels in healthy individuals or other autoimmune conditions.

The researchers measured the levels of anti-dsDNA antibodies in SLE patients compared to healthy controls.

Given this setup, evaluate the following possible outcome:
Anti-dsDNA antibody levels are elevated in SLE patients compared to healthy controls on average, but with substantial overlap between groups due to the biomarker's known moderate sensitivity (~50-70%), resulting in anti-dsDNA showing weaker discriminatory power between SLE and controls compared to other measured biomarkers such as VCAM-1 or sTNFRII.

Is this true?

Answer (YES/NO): NO